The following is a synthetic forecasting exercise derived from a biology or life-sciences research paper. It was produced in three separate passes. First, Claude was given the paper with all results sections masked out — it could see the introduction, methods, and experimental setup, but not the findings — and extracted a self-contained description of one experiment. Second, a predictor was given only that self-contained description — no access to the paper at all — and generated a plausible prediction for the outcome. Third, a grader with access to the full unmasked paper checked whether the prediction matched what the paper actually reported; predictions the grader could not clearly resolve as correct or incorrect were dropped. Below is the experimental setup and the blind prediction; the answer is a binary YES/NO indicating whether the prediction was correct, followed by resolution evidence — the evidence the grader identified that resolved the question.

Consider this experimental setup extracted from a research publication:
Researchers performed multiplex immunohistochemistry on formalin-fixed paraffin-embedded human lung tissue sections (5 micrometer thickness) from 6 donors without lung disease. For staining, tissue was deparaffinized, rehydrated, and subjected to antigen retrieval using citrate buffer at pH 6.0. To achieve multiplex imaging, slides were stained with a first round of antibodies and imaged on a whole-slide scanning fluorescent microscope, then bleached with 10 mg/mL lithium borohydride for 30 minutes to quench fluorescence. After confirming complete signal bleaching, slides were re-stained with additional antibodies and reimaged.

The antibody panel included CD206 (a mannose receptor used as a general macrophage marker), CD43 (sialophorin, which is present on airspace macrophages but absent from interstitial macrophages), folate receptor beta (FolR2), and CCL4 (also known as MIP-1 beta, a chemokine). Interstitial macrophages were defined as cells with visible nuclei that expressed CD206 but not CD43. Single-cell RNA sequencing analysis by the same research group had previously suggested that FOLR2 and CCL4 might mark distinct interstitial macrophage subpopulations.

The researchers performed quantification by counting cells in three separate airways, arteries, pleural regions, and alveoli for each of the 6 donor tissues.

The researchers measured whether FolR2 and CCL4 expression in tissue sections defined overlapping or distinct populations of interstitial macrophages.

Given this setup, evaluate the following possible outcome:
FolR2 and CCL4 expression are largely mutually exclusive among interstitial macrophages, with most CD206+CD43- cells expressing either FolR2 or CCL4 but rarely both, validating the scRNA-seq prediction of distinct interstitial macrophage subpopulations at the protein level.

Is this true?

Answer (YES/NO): NO